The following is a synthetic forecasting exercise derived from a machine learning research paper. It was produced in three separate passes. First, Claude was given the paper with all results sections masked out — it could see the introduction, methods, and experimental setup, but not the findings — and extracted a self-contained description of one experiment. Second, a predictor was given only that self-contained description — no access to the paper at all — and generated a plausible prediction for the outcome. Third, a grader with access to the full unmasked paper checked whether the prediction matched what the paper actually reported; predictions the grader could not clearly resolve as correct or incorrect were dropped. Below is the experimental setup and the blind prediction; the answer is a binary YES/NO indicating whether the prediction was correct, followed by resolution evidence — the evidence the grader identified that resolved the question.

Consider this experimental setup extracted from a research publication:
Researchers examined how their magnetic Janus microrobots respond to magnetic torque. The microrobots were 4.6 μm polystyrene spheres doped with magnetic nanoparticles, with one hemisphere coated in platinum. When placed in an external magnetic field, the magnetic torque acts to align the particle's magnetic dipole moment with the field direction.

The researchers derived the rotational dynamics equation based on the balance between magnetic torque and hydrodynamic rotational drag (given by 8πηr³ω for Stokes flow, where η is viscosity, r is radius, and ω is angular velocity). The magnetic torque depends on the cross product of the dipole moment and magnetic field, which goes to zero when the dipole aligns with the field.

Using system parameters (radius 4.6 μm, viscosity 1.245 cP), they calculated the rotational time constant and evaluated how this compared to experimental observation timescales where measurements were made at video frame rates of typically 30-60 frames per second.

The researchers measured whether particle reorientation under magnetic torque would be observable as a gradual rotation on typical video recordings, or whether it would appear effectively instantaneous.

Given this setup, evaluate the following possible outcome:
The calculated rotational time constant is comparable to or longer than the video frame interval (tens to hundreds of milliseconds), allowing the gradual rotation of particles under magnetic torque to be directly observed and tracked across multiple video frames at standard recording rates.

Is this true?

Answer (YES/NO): NO